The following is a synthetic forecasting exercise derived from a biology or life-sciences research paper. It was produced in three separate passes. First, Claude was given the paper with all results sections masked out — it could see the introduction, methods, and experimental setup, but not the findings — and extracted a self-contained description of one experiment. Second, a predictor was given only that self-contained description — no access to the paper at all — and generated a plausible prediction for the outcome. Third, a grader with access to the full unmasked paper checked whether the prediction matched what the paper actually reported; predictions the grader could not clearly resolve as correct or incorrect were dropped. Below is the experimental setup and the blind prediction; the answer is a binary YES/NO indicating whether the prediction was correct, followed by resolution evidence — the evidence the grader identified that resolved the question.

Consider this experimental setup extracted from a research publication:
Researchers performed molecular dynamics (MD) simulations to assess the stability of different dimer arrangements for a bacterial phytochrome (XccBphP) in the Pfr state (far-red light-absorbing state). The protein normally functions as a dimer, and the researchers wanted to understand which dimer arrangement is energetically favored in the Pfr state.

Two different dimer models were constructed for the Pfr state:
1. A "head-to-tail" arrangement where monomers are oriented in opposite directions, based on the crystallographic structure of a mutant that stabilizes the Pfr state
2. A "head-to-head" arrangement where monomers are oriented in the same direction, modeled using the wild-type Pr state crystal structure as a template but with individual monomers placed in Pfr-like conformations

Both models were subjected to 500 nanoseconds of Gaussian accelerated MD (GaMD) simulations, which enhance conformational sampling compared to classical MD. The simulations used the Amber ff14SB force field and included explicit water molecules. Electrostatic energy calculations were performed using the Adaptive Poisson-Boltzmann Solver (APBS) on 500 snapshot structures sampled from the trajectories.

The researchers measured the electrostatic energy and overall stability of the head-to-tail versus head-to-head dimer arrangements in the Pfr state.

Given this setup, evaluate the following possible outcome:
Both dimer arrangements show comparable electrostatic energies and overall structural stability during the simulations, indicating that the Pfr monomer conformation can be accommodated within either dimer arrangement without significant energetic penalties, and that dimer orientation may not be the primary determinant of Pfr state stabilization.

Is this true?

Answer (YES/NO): YES